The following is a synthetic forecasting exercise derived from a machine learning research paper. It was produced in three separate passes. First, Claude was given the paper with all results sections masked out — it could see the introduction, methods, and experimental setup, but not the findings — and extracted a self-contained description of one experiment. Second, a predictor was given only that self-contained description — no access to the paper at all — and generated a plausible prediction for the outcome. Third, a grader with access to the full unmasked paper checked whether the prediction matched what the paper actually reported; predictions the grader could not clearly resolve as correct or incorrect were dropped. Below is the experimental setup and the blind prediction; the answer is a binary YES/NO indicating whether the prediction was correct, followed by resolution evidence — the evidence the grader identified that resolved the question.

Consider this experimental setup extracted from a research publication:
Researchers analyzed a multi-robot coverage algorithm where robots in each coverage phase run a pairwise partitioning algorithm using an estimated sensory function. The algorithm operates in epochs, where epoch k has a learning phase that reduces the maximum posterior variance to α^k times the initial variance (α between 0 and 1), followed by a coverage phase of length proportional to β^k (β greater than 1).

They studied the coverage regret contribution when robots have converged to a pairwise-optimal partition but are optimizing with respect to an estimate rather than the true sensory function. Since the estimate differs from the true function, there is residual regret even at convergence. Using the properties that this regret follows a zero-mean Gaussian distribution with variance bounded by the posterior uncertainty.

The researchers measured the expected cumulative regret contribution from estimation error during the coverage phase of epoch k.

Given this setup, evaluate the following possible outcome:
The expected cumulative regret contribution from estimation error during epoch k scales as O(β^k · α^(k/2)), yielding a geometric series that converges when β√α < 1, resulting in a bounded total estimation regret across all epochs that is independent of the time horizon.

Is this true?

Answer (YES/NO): NO